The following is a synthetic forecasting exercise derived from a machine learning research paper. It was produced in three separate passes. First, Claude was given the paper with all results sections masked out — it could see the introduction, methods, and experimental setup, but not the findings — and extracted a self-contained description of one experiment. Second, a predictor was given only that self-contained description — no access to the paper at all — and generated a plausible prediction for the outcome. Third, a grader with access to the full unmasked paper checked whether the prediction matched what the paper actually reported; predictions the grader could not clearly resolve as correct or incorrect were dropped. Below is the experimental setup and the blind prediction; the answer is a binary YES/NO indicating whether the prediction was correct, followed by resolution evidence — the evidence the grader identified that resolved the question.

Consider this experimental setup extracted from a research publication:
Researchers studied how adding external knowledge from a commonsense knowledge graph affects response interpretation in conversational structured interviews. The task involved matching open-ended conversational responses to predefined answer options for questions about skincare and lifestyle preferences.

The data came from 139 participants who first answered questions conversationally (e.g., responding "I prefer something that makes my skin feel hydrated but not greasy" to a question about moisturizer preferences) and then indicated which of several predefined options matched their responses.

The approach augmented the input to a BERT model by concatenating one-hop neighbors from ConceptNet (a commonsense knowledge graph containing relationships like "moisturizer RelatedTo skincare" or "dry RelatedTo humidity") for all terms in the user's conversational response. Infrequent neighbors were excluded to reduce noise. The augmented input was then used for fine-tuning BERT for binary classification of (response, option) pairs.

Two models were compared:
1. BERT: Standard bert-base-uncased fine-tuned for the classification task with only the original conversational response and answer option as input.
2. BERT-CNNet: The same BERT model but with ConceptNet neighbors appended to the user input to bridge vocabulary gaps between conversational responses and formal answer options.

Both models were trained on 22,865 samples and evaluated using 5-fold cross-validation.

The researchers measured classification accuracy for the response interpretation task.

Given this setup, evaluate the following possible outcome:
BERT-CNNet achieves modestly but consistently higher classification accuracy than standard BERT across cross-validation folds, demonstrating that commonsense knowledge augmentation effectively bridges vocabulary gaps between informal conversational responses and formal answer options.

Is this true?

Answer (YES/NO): NO